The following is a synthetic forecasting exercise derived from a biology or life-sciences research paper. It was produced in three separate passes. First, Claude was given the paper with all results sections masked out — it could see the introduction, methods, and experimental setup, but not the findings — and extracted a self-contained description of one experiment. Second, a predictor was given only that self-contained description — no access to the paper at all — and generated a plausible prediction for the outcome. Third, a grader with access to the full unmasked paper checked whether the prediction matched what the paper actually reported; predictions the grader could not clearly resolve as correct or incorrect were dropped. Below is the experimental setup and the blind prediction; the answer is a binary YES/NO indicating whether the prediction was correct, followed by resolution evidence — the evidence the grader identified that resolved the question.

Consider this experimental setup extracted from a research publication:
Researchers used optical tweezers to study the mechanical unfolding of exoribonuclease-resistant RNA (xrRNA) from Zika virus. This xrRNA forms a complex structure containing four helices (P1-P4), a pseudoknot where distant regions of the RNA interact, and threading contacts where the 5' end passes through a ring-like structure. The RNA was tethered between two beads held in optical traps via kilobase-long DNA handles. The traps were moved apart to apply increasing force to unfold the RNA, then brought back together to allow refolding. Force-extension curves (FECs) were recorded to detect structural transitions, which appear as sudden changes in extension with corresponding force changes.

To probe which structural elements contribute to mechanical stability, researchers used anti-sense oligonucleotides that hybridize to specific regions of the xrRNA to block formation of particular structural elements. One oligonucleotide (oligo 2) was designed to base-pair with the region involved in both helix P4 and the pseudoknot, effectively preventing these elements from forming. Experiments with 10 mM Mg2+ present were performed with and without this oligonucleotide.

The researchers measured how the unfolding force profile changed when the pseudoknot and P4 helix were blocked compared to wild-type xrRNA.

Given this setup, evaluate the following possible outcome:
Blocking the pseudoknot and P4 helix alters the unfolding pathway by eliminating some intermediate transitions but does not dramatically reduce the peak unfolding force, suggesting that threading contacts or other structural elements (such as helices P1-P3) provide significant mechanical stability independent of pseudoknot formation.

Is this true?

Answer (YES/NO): NO